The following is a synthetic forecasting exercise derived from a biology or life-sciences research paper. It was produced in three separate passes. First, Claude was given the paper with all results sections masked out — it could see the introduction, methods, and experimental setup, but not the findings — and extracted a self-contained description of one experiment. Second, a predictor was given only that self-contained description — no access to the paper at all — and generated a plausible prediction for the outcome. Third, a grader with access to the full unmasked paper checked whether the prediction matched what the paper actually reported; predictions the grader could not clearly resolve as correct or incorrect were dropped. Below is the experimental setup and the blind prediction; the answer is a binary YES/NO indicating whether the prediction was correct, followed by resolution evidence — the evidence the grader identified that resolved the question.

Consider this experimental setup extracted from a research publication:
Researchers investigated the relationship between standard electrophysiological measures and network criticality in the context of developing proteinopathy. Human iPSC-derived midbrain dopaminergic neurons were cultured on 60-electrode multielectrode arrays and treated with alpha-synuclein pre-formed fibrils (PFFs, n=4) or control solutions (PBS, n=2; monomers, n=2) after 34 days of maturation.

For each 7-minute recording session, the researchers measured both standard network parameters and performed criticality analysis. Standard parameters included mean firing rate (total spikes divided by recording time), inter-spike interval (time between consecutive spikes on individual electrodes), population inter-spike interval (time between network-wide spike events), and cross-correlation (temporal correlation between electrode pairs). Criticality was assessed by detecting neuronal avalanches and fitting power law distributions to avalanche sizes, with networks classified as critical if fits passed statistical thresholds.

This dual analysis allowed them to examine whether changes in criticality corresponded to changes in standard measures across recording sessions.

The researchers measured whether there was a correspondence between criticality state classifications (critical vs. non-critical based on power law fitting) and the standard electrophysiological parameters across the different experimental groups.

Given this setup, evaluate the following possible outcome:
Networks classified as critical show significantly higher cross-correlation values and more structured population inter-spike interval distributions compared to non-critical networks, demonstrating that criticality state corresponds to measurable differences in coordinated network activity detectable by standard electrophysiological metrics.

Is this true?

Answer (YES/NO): NO